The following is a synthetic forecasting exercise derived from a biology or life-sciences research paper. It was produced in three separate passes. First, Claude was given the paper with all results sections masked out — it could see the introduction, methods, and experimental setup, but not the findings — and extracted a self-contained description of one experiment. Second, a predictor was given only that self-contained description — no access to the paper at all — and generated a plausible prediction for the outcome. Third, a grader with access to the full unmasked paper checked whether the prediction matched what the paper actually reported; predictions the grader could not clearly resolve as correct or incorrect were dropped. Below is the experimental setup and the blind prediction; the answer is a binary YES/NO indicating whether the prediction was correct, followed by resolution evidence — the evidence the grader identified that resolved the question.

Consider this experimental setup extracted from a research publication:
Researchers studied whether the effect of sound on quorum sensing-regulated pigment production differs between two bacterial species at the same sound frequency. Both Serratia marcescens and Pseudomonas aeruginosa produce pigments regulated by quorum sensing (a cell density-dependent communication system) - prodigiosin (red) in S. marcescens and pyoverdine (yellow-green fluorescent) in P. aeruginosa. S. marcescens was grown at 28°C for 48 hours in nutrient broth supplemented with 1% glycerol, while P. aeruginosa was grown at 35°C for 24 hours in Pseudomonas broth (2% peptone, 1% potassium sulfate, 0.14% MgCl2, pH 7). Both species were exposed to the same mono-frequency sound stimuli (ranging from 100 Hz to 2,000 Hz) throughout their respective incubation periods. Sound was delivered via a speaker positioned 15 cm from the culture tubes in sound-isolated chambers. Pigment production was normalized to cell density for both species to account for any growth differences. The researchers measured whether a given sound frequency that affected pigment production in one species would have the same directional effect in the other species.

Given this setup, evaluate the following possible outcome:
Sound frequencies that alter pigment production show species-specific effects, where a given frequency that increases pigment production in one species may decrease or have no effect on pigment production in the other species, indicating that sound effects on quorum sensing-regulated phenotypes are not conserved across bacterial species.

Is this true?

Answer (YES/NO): YES